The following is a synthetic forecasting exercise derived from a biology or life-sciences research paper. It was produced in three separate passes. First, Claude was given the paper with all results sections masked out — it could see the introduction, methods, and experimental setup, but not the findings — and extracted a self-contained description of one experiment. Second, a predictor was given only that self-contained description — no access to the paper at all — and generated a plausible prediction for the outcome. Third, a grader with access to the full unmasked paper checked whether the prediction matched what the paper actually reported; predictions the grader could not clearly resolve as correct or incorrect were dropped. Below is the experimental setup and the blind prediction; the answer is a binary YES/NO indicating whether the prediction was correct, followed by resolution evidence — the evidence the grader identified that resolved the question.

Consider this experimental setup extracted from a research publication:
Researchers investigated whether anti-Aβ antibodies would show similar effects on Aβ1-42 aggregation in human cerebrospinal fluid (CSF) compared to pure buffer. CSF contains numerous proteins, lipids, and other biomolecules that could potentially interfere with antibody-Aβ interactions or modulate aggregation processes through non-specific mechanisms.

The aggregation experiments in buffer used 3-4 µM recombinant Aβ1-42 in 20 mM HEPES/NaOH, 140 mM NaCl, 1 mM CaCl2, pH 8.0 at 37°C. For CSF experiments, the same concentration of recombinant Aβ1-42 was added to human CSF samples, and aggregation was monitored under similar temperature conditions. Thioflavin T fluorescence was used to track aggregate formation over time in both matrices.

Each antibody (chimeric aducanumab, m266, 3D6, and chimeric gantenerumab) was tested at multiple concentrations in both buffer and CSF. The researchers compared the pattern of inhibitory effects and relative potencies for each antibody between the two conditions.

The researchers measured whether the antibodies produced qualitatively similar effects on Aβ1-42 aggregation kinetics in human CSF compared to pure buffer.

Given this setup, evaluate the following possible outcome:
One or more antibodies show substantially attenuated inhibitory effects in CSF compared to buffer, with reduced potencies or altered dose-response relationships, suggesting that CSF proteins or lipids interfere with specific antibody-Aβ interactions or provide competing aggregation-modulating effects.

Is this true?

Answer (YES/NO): NO